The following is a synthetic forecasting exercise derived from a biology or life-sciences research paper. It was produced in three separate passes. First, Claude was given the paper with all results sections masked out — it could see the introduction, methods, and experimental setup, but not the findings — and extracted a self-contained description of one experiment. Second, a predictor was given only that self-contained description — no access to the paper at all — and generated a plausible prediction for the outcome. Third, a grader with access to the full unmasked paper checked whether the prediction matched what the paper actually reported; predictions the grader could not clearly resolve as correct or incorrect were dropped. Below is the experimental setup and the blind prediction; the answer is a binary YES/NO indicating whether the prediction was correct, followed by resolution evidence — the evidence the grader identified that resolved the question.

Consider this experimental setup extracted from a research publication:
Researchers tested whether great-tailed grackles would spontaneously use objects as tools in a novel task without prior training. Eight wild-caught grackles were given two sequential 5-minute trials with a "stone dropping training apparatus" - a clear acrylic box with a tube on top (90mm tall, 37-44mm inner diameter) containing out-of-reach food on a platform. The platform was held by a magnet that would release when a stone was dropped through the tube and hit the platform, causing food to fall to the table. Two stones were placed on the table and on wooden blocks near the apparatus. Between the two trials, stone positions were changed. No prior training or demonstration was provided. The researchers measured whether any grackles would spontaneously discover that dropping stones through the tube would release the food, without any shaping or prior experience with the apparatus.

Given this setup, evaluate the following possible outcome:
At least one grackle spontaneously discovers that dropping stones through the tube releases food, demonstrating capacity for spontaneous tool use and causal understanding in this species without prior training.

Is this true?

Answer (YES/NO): NO